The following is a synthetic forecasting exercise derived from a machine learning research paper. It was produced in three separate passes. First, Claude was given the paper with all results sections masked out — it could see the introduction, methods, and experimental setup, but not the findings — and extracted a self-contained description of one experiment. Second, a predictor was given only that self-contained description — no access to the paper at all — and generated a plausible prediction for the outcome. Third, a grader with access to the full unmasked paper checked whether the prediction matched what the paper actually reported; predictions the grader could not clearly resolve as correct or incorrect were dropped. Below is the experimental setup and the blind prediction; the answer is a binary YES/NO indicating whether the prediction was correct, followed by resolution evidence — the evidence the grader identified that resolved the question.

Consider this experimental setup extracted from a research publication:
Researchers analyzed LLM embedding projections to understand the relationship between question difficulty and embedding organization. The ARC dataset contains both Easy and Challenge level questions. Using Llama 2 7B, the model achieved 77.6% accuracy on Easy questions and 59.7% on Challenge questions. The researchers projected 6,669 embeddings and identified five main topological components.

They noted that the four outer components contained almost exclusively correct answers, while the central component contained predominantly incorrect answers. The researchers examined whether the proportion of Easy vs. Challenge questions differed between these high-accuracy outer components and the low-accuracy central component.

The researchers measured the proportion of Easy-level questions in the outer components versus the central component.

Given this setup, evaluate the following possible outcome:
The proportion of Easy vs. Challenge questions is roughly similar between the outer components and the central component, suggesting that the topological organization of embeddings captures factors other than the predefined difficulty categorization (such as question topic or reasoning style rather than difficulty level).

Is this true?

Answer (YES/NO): NO